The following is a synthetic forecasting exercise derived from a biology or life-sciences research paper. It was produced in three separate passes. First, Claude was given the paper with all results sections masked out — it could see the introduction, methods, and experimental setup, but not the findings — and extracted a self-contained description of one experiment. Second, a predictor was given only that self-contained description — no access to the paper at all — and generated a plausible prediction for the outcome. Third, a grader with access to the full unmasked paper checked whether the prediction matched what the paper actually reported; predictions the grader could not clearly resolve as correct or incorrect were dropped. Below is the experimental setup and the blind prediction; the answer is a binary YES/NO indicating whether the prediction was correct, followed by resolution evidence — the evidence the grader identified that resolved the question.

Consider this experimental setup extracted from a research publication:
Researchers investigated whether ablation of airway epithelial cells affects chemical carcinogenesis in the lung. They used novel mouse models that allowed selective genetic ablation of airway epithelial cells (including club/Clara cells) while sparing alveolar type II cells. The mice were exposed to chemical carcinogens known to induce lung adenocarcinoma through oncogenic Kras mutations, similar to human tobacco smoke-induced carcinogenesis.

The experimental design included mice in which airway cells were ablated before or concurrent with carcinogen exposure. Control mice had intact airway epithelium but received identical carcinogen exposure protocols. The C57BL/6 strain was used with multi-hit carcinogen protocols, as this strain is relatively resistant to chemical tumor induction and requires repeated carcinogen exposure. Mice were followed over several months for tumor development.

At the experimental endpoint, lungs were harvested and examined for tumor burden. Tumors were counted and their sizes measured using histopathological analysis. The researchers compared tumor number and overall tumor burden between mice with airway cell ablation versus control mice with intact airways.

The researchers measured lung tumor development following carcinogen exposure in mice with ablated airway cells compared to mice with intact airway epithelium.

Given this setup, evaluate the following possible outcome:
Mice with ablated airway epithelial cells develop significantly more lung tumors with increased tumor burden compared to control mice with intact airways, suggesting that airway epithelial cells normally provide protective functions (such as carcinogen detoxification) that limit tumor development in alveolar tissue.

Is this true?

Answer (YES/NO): NO